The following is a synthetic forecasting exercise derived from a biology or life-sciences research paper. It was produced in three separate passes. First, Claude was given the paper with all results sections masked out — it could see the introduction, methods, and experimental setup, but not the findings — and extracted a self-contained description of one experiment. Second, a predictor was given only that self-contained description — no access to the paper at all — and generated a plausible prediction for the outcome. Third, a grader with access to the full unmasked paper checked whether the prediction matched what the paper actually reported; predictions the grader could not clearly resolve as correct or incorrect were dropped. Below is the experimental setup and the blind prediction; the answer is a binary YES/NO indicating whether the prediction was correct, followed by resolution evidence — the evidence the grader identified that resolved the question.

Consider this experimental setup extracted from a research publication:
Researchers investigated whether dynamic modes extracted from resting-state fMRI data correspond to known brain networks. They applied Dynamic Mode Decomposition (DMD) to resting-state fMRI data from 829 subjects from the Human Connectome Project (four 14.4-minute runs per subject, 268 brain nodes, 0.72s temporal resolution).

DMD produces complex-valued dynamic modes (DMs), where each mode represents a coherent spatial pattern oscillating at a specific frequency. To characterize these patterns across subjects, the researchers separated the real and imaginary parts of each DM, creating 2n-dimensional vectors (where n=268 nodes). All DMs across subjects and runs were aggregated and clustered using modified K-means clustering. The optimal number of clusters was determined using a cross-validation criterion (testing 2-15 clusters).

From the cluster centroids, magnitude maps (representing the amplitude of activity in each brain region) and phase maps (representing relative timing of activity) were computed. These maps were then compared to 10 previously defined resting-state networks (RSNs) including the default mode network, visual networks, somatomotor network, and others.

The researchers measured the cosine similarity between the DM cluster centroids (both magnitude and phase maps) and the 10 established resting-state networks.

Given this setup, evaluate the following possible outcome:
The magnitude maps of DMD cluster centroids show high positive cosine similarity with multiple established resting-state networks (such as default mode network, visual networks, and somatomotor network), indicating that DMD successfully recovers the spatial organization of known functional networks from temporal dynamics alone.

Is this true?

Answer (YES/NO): NO